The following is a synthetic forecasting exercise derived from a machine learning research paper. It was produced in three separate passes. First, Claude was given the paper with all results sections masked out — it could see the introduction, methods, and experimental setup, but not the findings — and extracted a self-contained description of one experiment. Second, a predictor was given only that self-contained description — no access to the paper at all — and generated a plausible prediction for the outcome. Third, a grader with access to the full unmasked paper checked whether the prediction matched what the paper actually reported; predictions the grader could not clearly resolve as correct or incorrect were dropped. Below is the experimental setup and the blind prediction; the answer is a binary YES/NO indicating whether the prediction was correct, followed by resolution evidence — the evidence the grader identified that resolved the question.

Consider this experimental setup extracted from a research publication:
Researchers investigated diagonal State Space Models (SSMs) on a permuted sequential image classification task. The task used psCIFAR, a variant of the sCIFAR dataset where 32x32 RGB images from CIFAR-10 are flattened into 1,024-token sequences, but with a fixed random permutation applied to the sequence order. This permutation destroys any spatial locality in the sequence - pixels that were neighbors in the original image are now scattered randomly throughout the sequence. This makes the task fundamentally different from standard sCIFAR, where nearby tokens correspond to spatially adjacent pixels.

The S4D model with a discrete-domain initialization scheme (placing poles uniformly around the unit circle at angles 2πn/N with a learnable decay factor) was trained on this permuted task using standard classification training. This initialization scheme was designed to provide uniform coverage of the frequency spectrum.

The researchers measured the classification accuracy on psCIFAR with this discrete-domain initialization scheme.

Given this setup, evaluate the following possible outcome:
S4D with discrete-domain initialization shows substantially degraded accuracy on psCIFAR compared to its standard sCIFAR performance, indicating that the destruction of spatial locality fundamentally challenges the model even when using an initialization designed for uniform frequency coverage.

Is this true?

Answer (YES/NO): YES